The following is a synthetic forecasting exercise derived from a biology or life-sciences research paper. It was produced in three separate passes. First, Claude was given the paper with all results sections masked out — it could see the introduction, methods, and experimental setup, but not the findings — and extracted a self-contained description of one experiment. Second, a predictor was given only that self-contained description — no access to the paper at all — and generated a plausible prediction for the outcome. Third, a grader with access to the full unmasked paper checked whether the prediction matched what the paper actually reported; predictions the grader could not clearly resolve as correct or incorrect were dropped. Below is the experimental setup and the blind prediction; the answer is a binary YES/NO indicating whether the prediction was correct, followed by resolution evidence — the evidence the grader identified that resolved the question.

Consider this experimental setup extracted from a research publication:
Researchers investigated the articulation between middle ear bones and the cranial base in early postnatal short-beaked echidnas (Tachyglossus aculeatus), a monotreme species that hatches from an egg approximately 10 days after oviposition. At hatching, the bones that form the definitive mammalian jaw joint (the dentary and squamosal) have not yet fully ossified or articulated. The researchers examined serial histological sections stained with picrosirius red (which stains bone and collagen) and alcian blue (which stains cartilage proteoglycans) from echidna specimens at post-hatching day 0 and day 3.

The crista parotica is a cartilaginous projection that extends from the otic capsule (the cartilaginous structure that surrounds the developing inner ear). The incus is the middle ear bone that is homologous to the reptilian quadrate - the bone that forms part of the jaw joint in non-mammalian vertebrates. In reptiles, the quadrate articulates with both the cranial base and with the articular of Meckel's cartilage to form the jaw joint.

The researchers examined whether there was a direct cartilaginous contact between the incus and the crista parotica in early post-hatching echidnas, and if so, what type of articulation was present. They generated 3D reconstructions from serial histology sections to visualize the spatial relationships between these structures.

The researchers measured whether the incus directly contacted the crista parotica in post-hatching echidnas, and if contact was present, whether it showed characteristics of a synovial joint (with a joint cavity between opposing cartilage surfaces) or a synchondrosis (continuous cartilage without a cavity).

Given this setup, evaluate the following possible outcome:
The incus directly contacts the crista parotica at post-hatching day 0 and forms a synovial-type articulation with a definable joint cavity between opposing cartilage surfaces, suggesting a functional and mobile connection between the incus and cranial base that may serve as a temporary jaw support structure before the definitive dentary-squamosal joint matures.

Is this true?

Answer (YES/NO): NO